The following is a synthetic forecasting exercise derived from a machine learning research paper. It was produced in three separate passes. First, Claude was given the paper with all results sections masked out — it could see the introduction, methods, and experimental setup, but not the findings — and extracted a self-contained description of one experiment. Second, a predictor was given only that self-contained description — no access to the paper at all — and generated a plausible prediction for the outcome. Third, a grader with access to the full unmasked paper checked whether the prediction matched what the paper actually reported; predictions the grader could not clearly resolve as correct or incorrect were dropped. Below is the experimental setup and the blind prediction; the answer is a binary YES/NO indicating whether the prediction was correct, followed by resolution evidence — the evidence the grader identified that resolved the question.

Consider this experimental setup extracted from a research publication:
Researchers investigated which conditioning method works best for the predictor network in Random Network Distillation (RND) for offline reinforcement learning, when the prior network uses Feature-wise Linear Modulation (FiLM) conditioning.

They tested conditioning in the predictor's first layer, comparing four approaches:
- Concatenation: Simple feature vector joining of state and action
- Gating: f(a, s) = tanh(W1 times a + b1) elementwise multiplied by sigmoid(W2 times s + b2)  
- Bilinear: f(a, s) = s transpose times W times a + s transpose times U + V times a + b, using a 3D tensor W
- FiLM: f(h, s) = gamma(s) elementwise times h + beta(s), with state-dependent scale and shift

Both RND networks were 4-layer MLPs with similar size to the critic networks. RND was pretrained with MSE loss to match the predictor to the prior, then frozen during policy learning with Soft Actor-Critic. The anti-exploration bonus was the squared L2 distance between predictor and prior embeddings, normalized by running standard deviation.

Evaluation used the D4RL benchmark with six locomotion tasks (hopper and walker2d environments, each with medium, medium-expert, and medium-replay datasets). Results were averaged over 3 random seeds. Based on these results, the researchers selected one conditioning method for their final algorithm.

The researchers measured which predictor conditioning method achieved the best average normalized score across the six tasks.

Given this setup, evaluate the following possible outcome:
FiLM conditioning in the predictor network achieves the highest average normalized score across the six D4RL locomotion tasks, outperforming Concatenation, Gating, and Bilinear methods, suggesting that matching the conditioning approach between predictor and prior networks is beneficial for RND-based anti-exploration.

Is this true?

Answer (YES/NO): NO